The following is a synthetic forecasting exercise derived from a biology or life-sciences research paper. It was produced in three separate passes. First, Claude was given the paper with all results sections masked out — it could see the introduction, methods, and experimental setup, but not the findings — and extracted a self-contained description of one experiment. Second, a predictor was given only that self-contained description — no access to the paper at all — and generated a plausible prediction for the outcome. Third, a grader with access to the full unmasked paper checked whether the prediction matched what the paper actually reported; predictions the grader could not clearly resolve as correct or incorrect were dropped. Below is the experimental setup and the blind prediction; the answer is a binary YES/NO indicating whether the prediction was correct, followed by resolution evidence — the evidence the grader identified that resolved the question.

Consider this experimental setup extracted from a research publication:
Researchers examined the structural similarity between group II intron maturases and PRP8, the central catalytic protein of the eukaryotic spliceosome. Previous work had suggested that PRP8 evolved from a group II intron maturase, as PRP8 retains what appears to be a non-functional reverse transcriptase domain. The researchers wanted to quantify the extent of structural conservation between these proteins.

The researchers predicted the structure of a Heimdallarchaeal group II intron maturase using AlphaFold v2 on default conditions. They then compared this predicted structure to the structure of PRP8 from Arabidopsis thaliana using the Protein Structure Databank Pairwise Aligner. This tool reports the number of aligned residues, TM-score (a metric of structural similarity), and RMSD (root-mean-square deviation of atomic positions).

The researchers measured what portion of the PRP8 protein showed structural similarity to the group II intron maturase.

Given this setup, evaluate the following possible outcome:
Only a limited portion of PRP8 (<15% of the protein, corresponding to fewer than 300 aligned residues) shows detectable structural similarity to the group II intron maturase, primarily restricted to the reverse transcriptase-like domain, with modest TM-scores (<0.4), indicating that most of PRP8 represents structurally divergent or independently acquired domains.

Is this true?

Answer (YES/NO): NO